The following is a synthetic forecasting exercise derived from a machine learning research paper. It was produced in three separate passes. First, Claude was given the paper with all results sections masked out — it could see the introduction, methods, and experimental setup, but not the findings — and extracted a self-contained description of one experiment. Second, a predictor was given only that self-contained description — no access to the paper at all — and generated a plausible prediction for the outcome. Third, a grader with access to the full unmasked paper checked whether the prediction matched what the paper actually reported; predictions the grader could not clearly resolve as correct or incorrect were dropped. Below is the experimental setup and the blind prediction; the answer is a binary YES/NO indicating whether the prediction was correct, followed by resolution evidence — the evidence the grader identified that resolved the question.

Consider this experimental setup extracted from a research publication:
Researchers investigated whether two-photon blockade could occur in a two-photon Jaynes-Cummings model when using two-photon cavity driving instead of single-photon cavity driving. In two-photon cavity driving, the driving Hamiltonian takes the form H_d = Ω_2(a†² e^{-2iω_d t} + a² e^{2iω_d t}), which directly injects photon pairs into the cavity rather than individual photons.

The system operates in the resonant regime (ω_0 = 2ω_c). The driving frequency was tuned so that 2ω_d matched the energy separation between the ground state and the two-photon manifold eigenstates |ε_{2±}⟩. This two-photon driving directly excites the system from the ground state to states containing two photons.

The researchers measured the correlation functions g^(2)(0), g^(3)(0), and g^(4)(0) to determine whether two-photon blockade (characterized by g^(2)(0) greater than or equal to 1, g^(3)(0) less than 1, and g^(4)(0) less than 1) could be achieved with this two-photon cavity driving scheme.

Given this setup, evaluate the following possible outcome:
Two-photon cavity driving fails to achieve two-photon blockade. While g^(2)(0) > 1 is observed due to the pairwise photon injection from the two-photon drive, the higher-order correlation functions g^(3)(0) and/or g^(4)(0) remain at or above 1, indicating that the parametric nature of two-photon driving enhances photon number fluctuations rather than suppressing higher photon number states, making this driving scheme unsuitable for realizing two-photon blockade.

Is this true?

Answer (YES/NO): YES